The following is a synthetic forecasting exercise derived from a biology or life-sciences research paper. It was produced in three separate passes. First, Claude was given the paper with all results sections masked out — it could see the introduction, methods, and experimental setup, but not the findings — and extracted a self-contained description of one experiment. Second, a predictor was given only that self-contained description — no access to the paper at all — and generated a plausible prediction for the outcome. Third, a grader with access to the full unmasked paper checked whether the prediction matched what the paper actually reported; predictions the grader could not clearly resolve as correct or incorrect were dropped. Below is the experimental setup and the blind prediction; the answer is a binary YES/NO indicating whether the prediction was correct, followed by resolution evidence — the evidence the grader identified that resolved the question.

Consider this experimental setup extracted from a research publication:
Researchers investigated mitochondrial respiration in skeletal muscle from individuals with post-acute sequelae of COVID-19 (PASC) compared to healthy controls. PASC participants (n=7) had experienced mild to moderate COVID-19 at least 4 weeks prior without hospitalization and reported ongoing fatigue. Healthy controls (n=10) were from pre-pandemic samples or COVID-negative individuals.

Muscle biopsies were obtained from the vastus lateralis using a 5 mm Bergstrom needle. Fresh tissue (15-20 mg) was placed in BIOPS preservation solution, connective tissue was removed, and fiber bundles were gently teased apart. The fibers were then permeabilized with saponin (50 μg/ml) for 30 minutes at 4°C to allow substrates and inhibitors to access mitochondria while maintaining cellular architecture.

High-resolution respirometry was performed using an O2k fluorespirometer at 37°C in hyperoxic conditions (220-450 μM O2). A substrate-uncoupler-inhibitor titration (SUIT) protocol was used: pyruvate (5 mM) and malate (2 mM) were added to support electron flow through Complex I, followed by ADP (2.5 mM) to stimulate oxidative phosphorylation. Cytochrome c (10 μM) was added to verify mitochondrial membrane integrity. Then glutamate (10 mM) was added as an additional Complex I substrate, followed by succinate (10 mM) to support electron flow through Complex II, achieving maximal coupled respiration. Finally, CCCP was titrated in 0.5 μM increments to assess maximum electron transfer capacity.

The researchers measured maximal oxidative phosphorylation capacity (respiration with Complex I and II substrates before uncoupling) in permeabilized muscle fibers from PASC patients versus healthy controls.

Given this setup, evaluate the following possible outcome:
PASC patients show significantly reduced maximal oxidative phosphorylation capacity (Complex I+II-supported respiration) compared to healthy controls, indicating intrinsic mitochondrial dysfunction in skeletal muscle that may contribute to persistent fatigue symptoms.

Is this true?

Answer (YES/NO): YES